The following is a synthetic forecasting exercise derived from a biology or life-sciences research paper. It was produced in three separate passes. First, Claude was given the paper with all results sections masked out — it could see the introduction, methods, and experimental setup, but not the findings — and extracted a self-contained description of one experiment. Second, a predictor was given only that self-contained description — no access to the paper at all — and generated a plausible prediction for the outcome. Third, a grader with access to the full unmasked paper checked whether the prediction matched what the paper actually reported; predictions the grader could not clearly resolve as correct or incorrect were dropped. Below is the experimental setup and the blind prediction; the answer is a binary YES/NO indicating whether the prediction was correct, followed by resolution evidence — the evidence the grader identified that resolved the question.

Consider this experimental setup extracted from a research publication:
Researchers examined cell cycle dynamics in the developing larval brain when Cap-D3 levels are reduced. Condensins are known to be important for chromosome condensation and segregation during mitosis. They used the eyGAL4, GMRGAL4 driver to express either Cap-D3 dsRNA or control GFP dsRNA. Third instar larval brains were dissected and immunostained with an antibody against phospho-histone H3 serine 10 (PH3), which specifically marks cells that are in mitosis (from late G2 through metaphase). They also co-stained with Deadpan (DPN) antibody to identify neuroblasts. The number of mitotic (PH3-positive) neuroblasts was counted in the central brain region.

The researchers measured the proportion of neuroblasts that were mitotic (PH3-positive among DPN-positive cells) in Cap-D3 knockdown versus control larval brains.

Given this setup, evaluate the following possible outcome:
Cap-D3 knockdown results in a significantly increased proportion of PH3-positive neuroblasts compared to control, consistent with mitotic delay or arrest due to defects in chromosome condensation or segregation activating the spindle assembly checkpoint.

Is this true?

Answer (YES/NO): NO